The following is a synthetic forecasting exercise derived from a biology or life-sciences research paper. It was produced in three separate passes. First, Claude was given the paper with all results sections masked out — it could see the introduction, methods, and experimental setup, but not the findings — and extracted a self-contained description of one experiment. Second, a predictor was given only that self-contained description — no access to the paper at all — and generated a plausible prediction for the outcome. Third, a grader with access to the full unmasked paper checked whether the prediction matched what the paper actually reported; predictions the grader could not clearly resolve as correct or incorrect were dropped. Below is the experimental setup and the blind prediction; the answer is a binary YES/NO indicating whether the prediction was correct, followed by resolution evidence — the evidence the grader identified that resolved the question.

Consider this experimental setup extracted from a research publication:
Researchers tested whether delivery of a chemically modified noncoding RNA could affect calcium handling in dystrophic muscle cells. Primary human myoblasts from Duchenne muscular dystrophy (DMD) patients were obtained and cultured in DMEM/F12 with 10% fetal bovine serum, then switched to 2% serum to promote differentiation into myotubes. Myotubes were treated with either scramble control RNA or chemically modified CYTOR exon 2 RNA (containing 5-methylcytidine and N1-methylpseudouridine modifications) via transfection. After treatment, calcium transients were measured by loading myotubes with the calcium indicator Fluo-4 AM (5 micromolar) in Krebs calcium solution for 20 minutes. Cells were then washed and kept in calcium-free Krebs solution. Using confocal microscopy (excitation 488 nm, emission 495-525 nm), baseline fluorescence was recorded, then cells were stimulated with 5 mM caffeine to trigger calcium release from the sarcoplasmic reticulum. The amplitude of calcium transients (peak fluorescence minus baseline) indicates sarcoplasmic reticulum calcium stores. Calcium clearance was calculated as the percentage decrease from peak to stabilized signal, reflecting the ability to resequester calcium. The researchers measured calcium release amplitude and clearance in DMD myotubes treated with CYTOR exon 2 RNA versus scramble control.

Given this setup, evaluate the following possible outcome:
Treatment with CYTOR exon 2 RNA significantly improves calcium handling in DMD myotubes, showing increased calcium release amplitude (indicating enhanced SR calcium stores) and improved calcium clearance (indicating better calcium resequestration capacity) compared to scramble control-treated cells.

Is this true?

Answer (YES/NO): NO